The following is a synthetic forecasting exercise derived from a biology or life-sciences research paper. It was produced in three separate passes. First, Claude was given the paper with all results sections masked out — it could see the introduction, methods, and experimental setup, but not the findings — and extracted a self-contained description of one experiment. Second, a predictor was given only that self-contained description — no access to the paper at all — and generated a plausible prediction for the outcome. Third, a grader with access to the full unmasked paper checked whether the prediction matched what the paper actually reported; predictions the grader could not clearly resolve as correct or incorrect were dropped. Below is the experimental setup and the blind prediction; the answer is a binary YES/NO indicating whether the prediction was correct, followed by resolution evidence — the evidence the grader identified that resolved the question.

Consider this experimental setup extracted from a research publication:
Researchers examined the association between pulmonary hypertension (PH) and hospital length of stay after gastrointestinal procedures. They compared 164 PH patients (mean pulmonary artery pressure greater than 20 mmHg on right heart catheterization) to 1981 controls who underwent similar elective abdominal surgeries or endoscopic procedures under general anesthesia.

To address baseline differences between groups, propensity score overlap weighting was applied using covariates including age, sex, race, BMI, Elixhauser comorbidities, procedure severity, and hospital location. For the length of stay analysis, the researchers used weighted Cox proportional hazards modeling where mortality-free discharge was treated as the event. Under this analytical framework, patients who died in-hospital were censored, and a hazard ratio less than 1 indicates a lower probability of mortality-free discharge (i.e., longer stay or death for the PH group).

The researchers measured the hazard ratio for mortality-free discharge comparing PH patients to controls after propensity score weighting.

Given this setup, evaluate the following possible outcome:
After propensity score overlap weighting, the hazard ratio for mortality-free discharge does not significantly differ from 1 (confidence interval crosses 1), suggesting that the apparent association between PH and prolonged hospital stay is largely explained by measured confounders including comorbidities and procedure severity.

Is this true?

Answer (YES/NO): NO